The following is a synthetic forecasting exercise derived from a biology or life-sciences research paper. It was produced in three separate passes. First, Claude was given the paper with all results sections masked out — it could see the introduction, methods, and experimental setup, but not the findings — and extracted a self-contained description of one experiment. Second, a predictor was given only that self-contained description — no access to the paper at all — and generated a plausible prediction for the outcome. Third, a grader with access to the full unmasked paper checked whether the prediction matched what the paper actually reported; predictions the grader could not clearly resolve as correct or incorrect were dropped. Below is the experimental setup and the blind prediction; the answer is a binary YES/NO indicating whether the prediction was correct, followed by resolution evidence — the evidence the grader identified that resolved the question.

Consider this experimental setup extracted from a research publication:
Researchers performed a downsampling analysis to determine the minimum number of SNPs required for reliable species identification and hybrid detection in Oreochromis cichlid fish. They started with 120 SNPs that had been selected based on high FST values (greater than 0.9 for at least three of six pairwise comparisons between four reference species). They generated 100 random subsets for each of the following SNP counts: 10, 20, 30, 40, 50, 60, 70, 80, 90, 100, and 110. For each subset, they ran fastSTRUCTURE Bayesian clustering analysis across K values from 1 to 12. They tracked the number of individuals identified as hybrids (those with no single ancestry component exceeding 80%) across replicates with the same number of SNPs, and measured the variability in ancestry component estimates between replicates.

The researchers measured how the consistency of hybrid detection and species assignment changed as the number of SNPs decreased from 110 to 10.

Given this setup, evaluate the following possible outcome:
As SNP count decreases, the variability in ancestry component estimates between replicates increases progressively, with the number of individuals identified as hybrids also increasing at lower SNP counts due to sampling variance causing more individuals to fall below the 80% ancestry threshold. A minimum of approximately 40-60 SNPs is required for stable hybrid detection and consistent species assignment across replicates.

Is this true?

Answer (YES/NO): NO